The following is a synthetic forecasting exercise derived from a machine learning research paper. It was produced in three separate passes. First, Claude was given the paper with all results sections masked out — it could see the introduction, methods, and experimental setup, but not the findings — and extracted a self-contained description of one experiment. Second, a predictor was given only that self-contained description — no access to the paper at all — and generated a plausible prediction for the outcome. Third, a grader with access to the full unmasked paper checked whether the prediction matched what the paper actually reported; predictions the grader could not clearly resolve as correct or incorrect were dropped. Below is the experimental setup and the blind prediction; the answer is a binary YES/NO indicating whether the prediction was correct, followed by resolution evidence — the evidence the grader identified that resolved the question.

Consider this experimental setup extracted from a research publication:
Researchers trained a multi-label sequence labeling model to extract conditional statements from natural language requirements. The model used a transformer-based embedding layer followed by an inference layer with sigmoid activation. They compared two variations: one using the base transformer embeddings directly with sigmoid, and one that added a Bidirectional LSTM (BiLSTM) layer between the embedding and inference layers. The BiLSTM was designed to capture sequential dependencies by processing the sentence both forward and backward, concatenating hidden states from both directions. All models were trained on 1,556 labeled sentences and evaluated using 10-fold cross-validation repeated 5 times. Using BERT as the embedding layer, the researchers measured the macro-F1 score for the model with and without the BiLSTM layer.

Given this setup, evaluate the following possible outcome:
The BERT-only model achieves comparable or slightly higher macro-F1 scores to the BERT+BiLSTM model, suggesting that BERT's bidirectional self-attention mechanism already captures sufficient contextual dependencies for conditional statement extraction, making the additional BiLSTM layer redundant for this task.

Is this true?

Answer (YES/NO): YES